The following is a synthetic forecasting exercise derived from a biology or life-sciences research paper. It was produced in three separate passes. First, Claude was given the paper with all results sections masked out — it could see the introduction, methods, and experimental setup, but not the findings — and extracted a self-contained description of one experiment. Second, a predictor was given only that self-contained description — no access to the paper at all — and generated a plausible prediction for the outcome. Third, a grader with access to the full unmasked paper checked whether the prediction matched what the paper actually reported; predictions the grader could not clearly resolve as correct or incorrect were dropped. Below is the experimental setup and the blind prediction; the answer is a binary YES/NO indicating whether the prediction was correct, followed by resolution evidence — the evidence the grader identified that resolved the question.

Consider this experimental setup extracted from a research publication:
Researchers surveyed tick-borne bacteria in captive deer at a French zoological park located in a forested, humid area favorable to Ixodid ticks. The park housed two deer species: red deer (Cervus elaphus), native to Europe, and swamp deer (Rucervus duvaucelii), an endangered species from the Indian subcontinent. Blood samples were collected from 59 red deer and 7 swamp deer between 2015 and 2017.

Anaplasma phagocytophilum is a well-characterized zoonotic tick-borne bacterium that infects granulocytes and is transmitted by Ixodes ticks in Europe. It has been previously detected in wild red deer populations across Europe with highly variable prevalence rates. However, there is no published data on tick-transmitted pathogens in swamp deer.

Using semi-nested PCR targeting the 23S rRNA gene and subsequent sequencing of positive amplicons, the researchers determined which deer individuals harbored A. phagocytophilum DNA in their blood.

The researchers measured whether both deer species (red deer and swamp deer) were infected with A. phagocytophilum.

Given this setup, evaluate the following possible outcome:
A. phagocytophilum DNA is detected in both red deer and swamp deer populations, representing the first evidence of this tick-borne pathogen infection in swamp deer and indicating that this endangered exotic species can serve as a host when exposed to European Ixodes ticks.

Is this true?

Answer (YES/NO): NO